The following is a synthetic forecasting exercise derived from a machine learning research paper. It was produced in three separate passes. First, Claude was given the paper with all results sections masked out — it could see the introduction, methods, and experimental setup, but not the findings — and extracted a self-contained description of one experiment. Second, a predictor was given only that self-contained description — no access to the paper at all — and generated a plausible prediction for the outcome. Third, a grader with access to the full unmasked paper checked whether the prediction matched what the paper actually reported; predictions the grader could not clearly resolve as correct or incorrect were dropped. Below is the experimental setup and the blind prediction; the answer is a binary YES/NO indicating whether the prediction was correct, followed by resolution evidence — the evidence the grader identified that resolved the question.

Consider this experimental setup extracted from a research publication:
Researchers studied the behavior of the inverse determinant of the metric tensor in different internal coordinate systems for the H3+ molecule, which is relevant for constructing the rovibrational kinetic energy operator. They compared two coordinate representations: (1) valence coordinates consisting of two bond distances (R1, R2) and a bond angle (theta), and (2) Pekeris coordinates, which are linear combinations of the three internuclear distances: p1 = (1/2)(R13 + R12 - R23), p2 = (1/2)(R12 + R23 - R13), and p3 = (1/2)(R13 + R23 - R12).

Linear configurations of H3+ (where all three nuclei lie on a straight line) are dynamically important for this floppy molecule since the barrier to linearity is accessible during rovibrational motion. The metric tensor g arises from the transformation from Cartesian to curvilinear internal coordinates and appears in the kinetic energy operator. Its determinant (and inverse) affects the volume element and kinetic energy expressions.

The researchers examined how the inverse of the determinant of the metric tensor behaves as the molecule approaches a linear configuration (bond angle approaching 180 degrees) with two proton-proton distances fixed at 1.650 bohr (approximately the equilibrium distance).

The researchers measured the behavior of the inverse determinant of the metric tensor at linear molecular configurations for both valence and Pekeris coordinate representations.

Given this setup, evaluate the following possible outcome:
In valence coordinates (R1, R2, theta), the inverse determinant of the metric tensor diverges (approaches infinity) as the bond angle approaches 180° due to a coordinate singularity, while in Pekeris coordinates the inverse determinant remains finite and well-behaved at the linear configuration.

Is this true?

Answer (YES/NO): YES